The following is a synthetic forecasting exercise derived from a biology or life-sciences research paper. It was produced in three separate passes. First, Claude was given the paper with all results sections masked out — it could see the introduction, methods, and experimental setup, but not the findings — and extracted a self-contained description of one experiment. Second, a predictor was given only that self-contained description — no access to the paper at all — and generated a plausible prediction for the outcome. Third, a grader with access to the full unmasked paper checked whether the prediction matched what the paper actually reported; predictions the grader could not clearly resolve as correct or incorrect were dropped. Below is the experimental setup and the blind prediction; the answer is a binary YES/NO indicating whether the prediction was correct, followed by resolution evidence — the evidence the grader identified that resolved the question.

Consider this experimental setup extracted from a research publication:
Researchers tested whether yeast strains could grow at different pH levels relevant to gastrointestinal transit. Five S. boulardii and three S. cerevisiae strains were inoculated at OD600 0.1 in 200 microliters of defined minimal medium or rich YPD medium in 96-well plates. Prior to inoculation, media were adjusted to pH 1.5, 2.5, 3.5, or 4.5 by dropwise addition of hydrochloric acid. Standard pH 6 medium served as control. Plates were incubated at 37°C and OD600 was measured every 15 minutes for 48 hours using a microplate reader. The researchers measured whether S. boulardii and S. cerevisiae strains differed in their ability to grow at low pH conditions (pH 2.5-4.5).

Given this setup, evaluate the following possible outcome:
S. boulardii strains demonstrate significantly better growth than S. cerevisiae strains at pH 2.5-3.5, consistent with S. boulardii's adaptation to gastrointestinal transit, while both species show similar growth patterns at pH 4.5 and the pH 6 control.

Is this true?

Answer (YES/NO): NO